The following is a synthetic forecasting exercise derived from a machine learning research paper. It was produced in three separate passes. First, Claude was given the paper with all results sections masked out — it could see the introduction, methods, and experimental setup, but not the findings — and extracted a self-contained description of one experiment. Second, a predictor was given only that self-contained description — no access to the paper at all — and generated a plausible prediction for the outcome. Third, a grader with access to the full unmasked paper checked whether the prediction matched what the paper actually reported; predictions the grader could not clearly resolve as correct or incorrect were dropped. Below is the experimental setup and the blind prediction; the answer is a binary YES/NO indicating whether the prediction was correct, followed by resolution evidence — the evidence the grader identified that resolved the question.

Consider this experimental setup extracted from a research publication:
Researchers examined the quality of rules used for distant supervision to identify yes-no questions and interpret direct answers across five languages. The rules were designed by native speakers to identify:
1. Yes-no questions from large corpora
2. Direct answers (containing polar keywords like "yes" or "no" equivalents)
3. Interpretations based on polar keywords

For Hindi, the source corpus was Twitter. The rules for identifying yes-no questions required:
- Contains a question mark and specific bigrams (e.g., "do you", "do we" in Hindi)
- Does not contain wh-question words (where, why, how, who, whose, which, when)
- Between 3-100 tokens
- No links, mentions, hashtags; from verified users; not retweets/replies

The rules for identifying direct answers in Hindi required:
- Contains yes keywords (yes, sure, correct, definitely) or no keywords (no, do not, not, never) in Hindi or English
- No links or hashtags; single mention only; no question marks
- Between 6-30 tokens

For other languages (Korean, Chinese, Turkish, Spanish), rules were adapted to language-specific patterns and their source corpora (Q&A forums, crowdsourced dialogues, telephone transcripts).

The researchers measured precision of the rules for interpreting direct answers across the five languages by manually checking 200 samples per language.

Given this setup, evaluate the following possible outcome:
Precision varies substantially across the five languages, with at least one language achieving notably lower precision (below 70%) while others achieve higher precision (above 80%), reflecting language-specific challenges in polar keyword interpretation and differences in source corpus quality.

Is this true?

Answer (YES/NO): YES